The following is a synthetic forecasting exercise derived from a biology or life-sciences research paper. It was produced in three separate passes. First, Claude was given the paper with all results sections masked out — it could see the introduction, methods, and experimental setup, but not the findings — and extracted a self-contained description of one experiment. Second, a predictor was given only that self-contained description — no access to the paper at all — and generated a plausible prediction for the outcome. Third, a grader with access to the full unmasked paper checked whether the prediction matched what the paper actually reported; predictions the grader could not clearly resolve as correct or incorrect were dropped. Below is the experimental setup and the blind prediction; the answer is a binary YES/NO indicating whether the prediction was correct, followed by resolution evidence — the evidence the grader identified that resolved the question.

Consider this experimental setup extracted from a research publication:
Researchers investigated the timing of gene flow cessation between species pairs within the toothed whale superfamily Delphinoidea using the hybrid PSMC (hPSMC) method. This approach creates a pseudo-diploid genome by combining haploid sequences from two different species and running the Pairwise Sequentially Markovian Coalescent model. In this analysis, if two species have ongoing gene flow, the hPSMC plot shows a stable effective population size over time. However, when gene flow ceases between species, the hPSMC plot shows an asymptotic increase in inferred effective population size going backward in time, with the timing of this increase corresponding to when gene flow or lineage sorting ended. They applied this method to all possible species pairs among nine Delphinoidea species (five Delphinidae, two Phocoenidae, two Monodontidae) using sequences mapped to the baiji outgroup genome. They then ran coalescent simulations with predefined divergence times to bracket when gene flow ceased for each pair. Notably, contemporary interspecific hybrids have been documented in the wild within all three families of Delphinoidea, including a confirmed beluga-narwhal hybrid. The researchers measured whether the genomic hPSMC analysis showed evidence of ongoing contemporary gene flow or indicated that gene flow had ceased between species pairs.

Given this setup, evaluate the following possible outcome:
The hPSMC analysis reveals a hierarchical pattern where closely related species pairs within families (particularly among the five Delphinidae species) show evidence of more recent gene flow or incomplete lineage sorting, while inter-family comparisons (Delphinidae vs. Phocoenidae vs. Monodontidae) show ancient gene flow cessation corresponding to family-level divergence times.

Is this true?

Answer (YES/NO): NO